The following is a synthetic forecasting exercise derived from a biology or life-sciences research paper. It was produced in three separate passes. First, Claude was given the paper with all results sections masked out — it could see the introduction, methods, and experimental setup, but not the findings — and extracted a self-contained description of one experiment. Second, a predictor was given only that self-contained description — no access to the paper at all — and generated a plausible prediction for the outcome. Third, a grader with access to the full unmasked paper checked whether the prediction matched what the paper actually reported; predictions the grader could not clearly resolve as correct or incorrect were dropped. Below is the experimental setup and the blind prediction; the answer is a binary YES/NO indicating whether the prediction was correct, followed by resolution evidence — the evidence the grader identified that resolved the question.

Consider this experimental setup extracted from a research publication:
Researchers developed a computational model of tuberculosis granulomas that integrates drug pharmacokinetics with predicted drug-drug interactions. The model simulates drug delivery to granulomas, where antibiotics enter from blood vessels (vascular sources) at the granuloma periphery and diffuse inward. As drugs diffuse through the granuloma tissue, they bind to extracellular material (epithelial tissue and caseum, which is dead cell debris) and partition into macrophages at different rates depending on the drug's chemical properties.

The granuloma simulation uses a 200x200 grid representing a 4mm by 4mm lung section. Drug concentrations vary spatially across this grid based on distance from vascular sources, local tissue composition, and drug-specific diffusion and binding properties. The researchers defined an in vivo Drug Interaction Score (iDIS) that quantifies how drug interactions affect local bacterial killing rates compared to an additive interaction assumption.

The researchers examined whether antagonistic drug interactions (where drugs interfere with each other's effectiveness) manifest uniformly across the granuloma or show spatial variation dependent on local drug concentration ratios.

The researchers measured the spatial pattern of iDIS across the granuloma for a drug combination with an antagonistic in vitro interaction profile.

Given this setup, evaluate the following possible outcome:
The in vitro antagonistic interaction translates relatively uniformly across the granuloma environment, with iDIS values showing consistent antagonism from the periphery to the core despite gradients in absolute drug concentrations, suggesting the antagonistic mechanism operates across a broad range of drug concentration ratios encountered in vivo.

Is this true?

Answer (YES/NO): NO